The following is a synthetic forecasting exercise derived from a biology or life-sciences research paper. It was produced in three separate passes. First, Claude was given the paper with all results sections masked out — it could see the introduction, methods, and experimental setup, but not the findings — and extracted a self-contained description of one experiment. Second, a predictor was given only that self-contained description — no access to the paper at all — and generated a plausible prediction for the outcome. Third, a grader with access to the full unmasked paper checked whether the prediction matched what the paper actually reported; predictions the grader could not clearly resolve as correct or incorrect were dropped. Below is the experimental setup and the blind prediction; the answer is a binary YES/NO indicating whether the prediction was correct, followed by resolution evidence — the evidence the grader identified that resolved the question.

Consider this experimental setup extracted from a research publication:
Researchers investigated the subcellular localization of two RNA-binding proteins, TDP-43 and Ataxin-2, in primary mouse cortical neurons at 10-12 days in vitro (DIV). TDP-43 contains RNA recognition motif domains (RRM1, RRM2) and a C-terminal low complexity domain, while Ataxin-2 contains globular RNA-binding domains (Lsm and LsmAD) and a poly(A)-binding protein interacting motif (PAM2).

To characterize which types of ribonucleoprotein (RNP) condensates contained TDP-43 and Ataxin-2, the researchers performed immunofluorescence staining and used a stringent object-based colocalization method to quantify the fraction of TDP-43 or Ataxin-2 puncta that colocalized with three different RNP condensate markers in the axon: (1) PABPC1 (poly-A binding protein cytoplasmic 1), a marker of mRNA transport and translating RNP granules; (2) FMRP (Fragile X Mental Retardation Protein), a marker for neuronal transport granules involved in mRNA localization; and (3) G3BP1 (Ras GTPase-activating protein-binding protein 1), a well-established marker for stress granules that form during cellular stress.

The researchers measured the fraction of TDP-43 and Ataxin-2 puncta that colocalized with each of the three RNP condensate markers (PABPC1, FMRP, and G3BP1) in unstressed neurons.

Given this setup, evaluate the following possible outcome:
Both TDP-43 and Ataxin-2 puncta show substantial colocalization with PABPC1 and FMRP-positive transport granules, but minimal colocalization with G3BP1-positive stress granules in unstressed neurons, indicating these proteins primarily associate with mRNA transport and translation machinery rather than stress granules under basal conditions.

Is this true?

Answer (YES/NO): YES